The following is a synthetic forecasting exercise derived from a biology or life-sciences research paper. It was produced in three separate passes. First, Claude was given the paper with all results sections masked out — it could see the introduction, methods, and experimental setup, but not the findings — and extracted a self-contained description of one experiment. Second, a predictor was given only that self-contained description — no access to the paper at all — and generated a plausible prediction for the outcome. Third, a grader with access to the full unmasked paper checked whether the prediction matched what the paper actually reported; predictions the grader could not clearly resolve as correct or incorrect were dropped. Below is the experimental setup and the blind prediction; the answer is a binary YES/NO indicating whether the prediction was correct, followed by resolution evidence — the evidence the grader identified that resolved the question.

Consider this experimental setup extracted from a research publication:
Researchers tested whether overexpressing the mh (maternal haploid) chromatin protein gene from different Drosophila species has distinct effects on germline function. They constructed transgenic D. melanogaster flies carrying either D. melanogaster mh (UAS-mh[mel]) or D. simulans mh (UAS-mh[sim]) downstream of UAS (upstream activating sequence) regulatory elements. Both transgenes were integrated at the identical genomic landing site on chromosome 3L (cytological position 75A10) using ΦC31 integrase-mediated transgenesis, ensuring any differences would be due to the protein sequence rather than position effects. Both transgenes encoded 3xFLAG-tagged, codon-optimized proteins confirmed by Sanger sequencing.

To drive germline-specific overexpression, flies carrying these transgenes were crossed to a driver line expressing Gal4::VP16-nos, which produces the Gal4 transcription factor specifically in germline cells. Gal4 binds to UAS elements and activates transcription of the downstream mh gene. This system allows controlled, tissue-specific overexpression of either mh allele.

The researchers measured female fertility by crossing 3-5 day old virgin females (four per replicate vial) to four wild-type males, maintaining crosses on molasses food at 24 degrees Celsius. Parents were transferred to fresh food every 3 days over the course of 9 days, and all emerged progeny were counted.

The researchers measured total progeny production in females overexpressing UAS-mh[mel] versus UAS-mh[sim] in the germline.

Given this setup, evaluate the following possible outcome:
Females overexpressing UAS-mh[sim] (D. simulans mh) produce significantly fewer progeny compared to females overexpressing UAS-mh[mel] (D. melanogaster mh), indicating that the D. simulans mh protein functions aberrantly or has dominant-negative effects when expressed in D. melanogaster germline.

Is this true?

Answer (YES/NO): YES